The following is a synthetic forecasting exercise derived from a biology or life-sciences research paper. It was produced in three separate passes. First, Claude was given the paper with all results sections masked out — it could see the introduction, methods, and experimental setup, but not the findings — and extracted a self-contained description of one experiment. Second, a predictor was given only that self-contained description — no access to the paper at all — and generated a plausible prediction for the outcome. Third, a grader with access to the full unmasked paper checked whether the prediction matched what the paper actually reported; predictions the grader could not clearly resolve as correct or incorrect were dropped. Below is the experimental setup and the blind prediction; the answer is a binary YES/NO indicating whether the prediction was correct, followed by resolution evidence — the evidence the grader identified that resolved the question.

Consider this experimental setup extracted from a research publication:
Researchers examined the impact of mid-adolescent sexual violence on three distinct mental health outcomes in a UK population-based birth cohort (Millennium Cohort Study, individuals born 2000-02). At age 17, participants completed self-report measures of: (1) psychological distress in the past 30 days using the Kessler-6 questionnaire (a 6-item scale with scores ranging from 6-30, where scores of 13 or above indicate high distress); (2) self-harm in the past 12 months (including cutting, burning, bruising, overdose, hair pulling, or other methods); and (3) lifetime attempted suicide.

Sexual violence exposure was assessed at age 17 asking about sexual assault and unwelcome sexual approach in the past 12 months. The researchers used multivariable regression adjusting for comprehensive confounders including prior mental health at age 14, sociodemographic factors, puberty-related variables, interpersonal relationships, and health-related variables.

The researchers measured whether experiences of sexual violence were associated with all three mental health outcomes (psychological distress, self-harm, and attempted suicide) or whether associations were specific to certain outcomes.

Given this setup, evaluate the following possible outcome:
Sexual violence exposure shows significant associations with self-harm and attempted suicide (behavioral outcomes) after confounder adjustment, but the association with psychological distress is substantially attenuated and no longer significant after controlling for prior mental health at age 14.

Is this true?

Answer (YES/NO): NO